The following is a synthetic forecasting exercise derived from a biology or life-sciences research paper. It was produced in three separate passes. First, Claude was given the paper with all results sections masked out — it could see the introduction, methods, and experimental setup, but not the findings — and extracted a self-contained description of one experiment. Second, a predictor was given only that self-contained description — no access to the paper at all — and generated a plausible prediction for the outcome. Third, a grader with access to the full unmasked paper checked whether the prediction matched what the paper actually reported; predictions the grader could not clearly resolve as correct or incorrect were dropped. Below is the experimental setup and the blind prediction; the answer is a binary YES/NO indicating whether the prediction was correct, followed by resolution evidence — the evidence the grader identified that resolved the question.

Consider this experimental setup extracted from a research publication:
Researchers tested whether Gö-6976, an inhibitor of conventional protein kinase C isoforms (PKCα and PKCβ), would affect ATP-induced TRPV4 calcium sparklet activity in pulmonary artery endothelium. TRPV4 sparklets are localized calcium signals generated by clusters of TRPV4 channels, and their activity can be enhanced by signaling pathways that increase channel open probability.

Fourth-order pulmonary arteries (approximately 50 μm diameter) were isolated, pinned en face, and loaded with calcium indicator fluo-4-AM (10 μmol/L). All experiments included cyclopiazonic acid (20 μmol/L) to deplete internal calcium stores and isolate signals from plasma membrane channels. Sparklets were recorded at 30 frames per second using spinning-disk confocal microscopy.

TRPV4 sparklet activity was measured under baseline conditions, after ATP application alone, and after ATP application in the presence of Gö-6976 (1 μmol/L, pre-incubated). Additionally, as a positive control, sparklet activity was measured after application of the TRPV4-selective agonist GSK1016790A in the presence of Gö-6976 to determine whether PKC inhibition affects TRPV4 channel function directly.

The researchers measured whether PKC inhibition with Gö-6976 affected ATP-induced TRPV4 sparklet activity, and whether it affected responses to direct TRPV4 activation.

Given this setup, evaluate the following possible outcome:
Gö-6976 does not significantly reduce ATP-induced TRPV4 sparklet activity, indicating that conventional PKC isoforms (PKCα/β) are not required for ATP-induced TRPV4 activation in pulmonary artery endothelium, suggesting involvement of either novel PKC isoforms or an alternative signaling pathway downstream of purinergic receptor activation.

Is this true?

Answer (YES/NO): NO